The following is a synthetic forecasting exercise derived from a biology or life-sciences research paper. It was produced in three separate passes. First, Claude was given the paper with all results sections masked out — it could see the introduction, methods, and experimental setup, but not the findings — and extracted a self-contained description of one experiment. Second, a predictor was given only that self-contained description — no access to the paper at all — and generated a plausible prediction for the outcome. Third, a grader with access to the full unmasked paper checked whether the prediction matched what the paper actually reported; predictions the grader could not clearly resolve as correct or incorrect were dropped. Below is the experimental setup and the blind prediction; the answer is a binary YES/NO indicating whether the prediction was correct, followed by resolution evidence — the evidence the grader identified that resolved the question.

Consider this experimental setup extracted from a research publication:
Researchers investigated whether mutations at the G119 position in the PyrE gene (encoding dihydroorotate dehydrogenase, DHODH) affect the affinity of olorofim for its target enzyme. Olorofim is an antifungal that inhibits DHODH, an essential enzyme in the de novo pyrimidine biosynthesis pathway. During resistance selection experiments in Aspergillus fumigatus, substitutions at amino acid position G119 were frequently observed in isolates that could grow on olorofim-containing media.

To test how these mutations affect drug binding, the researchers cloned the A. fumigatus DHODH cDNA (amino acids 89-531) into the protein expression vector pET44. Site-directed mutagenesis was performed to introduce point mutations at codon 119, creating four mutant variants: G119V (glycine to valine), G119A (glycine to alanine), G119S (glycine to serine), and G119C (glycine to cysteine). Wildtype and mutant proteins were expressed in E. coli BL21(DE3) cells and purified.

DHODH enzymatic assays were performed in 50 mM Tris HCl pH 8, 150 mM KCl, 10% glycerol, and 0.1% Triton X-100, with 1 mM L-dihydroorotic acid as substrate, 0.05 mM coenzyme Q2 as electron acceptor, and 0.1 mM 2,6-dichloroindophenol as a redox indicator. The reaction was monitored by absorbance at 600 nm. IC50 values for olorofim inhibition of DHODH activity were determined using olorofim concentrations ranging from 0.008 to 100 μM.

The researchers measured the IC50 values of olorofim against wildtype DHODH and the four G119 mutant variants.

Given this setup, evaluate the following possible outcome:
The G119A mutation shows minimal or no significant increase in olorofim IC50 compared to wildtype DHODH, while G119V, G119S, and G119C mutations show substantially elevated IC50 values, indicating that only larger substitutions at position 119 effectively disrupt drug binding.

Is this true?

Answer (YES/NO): NO